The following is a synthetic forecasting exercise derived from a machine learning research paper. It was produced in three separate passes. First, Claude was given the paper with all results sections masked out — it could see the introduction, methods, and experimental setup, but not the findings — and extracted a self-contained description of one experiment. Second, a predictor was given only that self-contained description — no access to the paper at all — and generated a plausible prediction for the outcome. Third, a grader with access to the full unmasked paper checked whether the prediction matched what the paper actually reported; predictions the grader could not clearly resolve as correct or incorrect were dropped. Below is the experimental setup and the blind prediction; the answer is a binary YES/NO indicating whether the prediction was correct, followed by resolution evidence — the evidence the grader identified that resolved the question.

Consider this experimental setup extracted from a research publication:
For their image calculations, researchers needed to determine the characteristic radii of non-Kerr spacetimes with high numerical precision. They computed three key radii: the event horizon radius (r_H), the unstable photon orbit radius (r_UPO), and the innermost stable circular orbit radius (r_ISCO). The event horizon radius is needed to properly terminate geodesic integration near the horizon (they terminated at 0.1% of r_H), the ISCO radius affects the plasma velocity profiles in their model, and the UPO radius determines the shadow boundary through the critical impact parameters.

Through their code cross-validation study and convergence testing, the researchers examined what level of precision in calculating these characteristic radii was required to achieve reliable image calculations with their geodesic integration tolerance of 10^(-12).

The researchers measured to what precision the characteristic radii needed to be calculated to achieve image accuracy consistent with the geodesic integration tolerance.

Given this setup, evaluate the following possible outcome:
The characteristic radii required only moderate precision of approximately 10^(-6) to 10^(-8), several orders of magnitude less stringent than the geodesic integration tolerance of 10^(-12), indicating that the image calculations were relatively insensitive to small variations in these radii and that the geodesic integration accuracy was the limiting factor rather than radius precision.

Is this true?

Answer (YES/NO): NO